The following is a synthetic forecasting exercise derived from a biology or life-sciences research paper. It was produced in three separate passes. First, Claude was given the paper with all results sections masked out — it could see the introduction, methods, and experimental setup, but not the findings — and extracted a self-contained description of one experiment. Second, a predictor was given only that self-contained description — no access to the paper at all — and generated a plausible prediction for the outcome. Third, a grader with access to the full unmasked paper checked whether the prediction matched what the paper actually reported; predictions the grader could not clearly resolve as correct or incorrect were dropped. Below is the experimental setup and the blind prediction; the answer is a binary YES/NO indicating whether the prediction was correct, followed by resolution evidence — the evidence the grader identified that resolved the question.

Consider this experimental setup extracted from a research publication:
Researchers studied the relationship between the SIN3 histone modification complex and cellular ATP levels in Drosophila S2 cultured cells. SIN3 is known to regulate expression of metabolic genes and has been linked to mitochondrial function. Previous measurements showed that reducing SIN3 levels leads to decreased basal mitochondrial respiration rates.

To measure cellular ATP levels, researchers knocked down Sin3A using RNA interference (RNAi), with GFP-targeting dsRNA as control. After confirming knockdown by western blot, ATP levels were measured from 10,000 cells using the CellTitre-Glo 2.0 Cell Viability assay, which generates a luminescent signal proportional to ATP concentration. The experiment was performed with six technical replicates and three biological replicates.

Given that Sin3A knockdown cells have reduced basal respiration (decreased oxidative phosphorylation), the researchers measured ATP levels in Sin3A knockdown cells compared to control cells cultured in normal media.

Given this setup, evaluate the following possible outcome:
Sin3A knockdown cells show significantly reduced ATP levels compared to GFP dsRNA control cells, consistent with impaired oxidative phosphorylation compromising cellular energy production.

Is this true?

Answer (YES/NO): NO